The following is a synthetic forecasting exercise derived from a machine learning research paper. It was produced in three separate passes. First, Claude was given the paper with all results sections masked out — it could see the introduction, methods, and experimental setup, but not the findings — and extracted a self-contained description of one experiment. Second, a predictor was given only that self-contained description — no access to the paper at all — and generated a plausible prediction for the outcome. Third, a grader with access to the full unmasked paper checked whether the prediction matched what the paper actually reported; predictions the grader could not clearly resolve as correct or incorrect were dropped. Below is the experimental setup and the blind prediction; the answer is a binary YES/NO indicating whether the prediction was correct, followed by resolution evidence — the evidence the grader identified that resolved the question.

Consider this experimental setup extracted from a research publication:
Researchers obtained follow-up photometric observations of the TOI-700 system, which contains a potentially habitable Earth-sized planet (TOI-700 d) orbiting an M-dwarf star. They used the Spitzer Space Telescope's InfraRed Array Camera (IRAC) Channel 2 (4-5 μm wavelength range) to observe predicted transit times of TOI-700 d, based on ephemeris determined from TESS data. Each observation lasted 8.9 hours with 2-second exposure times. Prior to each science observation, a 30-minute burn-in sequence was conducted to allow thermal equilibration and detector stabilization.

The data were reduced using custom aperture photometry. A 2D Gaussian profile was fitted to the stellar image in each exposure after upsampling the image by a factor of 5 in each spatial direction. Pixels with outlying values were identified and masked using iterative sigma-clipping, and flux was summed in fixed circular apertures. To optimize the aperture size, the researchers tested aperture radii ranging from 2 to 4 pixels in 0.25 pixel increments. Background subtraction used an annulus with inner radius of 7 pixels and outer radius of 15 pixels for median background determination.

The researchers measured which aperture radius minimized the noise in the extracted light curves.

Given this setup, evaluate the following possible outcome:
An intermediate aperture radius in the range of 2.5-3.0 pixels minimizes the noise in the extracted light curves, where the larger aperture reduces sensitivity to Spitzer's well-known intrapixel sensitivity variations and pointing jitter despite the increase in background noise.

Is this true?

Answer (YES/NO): YES